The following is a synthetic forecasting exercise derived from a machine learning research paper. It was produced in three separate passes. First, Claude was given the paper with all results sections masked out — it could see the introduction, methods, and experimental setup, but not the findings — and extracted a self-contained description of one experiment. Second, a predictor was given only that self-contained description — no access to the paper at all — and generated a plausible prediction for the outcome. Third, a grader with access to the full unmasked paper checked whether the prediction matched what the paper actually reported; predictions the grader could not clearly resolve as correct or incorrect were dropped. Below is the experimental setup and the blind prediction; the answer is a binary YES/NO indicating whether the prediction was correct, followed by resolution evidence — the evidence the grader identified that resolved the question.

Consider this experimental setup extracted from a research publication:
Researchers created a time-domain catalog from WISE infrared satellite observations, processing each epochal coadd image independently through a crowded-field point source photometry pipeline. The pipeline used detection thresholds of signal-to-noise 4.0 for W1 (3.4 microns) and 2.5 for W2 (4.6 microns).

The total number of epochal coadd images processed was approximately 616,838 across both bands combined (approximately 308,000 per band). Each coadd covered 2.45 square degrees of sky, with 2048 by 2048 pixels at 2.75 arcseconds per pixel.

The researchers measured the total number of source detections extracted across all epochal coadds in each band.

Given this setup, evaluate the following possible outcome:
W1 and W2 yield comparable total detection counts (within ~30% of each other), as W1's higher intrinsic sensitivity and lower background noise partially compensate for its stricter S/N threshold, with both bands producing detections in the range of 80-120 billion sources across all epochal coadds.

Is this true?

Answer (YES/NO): NO